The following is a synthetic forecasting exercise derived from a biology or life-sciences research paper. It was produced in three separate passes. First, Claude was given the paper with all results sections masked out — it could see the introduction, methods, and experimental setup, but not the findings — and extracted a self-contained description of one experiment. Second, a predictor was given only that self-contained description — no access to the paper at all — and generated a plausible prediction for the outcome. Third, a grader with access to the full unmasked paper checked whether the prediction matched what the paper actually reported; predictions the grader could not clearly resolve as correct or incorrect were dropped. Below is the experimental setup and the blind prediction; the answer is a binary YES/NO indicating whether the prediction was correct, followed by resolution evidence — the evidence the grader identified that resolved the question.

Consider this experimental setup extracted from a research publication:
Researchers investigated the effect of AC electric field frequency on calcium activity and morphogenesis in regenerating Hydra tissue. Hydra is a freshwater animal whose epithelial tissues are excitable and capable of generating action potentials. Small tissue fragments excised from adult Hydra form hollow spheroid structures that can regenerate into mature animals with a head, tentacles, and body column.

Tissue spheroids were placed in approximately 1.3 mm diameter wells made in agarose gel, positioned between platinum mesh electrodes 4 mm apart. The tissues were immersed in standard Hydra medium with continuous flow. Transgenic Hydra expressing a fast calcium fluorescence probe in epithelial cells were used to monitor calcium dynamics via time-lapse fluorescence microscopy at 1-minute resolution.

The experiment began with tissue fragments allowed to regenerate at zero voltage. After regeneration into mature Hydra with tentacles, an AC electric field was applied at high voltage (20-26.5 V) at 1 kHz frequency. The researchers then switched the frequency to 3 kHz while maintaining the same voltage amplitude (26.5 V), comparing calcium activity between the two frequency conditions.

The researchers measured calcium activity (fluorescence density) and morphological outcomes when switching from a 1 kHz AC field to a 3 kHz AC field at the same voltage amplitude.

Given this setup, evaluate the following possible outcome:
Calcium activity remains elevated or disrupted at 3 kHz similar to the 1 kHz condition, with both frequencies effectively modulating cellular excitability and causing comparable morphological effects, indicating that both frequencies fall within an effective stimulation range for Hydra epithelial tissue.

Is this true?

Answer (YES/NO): NO